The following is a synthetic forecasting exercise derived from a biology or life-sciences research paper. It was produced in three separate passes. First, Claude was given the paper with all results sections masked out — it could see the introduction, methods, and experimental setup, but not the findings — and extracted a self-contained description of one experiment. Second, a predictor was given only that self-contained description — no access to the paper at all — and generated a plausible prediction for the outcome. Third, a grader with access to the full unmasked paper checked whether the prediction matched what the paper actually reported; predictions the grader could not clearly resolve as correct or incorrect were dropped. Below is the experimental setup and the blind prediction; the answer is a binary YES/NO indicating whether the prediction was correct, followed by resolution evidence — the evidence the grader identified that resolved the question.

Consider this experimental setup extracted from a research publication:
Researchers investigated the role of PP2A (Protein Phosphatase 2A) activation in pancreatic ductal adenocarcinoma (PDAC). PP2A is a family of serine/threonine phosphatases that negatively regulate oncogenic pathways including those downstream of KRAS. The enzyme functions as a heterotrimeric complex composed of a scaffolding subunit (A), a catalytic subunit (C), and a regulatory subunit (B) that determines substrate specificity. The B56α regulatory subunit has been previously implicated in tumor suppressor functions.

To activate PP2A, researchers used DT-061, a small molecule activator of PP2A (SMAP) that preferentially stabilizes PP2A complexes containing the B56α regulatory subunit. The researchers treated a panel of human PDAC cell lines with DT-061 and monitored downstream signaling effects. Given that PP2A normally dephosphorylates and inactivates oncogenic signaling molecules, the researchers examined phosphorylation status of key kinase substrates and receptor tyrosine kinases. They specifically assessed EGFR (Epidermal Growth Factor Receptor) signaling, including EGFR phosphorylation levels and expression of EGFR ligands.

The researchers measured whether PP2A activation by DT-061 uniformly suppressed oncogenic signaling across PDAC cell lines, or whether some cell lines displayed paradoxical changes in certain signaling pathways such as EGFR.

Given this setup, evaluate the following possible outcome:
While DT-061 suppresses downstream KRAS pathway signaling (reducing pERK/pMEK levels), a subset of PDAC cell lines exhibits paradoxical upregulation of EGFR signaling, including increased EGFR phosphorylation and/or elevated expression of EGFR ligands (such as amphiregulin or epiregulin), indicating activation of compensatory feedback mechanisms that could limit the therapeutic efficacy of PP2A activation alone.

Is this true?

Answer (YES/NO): YES